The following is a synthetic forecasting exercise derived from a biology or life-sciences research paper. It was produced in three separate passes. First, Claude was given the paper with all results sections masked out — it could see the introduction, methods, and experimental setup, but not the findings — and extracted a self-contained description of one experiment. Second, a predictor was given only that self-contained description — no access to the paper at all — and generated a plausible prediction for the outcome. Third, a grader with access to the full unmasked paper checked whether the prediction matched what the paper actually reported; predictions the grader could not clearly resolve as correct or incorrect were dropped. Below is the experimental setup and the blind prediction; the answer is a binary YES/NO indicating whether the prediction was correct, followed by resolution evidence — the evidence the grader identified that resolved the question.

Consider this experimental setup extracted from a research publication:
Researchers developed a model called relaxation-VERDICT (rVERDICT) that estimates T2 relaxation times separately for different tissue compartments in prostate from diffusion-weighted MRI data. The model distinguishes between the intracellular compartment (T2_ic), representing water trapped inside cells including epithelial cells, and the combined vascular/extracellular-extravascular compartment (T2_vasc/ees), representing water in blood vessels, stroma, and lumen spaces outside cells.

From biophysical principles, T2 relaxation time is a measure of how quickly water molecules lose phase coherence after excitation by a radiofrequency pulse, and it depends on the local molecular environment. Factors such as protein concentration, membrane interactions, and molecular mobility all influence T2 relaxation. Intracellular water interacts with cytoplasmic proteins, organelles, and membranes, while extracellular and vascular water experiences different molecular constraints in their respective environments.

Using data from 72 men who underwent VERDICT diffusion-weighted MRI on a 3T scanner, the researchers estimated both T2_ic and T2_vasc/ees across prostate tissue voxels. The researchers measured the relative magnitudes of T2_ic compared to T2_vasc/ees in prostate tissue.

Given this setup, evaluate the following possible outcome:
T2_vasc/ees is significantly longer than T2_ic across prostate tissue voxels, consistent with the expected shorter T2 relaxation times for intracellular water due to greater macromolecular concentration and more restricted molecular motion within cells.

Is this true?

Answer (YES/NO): YES